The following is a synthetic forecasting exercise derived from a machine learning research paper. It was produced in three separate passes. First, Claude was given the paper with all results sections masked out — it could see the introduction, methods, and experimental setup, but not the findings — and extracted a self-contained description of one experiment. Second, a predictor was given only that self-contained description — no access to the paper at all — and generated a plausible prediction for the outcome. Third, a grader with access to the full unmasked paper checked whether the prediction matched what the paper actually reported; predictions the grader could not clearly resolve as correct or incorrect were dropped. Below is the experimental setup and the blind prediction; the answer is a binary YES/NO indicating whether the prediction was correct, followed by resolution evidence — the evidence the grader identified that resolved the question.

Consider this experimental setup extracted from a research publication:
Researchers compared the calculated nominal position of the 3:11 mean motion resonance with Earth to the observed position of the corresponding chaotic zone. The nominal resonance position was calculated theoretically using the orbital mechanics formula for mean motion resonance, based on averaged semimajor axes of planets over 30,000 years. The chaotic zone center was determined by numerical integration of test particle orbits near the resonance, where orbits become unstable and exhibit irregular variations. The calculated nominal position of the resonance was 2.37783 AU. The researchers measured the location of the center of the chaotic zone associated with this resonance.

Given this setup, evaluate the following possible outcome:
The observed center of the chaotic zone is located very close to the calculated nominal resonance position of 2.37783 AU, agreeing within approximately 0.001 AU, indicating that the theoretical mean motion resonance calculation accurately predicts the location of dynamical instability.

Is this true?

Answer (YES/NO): NO